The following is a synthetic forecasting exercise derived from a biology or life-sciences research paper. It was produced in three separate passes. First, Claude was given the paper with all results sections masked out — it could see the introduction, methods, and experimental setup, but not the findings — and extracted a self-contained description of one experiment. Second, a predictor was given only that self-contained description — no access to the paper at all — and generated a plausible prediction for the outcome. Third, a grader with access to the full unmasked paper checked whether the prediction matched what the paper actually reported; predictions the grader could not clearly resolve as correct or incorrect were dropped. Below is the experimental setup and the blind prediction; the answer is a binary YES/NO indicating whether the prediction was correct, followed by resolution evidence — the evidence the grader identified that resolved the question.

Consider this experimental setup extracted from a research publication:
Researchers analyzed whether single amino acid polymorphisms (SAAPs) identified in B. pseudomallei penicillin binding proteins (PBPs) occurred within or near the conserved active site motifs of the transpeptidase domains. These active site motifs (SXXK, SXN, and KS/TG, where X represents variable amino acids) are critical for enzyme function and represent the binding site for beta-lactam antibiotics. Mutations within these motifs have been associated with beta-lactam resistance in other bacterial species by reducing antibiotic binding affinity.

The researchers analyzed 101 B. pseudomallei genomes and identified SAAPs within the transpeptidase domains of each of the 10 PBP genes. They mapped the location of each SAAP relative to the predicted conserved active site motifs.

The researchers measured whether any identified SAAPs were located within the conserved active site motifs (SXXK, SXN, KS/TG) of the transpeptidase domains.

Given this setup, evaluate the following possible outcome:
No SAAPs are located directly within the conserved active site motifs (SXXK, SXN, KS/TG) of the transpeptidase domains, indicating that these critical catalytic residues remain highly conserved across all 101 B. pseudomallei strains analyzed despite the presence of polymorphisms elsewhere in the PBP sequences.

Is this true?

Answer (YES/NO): YES